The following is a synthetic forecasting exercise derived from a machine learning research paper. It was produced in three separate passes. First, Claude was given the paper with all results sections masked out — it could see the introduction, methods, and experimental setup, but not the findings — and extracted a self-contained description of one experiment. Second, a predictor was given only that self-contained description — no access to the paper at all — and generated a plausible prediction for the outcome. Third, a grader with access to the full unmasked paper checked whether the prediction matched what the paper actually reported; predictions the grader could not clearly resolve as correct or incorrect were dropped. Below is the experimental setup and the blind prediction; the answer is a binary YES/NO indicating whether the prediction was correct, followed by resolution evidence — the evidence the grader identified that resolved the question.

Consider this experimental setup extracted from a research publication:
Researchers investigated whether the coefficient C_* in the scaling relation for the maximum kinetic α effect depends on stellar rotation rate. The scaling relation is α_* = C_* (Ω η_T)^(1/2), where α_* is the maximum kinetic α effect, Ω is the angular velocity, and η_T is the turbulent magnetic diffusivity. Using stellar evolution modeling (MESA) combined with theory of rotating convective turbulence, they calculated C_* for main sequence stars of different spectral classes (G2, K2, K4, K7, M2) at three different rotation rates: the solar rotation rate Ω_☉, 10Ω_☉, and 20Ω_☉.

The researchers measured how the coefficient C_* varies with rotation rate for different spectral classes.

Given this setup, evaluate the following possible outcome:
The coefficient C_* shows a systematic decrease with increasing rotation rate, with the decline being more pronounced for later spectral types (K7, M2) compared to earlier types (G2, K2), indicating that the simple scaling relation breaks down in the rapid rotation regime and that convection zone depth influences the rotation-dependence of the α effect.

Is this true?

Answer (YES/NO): NO